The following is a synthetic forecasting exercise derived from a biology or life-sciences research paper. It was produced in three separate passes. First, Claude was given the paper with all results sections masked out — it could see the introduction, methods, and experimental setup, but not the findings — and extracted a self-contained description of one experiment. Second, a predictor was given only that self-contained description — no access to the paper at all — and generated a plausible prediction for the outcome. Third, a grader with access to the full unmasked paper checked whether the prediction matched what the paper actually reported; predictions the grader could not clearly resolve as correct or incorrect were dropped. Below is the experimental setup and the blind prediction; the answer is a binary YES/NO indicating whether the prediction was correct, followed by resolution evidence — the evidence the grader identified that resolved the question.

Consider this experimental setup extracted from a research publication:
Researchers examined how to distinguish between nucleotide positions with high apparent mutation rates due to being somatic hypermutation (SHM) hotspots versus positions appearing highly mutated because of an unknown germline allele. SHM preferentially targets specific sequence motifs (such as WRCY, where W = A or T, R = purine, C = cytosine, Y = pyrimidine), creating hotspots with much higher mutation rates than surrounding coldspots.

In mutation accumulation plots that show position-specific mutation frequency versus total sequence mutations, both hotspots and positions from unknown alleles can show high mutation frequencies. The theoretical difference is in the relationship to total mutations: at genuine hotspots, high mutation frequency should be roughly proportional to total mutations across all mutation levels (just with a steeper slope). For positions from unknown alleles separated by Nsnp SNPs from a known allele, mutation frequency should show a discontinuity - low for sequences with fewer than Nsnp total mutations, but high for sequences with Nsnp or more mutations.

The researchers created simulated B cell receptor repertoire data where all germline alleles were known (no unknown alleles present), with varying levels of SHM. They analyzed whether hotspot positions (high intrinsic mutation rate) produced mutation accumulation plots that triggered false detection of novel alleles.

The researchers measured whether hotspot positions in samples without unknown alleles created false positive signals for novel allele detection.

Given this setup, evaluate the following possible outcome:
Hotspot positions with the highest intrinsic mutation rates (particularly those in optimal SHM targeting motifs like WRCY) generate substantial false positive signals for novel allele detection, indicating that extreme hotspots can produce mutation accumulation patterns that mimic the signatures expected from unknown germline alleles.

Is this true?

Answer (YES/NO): NO